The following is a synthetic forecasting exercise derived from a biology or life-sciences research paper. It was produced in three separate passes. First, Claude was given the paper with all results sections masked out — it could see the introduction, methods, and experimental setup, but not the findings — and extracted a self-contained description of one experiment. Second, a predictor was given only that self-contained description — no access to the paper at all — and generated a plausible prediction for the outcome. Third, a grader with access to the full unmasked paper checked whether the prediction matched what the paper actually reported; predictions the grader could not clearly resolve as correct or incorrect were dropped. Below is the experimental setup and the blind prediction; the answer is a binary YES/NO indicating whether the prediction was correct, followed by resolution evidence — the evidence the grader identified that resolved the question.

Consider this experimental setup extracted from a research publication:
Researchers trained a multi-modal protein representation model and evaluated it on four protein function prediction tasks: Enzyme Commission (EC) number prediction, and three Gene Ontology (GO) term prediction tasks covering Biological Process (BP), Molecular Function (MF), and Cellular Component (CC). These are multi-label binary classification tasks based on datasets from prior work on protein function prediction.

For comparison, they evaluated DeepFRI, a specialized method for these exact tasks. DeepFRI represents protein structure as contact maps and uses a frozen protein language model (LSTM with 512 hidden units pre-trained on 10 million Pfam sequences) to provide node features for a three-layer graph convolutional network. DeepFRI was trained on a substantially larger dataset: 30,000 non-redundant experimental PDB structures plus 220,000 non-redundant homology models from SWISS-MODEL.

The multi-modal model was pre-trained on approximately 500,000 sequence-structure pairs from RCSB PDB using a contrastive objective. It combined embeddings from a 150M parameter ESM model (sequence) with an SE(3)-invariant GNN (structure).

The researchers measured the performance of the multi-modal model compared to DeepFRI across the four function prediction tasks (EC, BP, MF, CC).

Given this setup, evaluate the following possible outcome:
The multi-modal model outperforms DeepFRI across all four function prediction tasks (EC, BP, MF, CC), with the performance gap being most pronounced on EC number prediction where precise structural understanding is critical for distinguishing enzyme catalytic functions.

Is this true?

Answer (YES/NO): NO